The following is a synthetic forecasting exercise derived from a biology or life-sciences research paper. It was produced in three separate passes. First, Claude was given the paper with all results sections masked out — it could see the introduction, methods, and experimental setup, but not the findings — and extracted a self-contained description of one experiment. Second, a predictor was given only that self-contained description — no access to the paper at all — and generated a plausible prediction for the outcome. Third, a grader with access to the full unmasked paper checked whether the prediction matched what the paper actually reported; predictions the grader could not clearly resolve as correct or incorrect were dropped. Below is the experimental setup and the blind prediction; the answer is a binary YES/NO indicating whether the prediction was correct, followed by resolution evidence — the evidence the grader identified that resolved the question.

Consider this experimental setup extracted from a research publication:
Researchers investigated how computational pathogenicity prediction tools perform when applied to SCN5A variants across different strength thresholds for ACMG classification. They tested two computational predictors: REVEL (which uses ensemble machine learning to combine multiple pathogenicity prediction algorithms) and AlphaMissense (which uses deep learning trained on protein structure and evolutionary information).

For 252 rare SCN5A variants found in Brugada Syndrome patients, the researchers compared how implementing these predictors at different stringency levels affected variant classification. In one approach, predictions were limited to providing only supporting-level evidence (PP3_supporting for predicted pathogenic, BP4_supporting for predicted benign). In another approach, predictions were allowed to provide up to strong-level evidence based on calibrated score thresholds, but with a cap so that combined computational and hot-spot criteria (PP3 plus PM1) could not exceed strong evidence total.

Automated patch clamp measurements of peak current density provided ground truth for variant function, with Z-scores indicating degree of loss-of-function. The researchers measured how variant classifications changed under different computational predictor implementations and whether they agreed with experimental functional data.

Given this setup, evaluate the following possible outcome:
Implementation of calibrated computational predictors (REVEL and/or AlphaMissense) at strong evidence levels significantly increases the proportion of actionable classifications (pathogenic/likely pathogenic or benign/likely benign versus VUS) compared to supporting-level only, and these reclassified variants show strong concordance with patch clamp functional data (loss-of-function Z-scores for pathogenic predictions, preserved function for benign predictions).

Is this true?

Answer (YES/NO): NO